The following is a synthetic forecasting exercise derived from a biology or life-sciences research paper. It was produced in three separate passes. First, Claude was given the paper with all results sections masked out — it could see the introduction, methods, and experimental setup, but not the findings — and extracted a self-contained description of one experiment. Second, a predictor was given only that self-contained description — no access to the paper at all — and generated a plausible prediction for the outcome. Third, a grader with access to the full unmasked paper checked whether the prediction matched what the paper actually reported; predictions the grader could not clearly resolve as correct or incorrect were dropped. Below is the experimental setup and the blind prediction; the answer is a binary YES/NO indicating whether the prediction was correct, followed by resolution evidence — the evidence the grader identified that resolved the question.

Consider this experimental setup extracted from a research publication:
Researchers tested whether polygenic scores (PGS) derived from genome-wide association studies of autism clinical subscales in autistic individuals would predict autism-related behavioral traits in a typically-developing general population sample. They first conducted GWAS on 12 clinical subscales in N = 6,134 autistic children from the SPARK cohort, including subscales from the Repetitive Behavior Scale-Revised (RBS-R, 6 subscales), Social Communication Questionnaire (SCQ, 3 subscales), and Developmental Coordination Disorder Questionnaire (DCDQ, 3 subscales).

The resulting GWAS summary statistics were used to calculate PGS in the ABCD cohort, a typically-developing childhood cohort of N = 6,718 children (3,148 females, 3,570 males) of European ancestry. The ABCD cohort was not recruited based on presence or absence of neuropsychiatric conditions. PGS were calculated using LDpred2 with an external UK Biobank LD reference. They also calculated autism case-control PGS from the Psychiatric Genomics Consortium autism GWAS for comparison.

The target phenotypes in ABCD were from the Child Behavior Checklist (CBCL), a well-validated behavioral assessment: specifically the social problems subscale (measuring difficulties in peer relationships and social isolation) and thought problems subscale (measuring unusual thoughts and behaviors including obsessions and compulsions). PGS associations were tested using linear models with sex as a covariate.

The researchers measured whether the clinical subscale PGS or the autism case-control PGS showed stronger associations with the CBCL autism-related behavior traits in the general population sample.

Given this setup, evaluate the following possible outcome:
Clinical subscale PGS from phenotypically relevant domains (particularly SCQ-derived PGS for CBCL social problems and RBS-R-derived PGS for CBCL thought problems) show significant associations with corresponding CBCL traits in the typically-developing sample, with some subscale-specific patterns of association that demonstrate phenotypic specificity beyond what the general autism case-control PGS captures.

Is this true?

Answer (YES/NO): YES